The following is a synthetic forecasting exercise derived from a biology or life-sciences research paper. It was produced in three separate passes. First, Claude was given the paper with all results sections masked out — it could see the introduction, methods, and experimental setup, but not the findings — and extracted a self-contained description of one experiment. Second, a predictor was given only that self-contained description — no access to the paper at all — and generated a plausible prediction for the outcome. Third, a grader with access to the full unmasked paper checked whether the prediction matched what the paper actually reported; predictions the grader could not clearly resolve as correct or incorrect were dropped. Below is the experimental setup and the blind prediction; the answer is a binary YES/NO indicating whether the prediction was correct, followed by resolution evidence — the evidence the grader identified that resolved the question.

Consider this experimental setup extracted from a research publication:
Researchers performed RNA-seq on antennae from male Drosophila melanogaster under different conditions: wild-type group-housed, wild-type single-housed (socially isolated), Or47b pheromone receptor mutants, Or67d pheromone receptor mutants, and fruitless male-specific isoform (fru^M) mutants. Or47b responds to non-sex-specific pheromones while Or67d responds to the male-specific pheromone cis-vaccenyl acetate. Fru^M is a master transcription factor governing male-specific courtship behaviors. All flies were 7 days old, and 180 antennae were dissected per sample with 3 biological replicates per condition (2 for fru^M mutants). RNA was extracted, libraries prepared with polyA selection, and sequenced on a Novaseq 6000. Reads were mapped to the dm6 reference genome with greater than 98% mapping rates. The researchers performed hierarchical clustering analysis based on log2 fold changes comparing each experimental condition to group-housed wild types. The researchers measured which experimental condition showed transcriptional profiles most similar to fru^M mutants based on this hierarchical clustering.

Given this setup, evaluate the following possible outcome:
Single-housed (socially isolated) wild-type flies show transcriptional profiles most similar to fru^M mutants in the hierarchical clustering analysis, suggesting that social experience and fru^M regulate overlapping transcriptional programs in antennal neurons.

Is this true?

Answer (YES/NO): NO